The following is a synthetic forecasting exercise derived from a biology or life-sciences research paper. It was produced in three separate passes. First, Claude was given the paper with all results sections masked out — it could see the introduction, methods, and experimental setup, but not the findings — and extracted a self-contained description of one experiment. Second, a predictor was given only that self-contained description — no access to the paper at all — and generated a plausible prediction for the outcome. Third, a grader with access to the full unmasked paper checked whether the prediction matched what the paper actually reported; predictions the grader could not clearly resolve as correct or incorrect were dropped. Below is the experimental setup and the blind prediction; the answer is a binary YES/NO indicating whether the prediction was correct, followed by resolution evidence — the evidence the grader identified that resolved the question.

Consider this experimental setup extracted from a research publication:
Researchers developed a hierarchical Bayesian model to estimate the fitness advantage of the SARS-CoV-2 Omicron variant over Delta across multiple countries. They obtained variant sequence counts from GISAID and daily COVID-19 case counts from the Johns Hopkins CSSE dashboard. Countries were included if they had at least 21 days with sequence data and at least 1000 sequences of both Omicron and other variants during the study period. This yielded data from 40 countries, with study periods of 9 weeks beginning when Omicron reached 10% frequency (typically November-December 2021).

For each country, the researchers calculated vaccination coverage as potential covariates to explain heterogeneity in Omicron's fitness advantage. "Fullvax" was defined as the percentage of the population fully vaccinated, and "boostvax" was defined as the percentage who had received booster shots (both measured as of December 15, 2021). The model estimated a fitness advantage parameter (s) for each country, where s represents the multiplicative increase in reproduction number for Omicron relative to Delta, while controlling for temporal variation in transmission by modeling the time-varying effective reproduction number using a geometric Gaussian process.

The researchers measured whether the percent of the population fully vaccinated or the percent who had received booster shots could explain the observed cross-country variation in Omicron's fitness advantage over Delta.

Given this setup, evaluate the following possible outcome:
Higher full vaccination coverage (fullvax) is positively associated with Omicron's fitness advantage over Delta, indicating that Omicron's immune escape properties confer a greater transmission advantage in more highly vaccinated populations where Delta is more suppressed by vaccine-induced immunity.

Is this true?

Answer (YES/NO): NO